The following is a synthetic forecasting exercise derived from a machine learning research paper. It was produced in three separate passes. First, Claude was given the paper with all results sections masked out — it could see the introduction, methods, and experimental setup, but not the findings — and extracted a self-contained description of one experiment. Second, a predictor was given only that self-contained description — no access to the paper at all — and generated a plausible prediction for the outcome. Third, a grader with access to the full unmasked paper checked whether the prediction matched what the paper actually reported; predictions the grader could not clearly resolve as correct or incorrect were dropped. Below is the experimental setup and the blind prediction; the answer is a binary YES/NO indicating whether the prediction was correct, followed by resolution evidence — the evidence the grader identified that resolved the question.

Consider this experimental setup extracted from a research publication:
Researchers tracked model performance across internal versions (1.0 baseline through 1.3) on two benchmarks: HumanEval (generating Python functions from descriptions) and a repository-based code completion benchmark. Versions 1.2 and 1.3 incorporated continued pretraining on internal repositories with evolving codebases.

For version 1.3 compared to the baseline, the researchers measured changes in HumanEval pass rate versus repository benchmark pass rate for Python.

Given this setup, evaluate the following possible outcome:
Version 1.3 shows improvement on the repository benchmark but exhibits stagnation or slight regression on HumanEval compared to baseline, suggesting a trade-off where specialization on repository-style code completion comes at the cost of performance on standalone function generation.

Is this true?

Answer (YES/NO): NO